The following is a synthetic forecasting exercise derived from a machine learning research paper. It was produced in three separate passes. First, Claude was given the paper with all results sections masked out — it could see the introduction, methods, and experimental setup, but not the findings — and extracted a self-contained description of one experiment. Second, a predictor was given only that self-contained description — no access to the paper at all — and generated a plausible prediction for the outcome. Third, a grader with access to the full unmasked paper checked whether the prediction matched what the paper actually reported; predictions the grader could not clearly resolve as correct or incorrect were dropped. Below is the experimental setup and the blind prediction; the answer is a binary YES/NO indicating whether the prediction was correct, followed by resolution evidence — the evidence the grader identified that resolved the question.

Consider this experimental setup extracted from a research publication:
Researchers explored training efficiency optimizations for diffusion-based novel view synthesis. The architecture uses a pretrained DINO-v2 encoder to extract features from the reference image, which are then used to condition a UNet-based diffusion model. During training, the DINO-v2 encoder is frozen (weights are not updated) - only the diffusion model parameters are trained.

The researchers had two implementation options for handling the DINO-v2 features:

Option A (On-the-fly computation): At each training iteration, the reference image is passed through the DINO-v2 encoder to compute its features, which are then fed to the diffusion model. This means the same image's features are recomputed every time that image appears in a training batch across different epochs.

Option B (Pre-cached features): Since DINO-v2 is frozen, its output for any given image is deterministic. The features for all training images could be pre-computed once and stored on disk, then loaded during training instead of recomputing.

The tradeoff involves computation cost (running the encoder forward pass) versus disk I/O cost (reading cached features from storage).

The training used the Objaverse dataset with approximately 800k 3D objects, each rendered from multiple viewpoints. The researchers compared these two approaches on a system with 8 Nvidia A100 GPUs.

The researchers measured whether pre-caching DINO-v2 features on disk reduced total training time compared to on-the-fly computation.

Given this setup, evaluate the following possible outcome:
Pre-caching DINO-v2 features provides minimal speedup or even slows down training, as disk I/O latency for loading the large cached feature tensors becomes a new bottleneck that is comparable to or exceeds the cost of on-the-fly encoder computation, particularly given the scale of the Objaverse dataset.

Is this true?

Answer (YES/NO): NO